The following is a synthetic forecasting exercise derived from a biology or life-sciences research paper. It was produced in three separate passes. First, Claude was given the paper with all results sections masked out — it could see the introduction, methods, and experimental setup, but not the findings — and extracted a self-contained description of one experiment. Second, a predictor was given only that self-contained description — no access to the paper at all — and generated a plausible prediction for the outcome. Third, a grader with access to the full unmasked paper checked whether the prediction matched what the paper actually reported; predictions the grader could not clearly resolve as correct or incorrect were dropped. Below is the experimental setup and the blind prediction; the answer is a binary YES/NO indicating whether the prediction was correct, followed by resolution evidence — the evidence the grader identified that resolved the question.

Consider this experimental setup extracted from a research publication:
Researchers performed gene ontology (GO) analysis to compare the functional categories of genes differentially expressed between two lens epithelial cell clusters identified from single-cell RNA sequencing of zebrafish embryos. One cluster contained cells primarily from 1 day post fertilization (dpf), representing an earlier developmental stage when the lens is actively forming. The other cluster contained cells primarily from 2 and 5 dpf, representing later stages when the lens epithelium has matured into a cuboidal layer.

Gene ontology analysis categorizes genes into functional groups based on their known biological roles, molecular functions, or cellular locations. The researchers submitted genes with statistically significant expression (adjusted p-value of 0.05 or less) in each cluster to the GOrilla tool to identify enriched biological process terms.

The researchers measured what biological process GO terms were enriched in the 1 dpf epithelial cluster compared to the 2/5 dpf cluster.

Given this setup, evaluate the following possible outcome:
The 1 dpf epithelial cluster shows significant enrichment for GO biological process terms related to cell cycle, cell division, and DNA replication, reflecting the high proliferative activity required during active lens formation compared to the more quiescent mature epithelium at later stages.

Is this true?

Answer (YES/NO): NO